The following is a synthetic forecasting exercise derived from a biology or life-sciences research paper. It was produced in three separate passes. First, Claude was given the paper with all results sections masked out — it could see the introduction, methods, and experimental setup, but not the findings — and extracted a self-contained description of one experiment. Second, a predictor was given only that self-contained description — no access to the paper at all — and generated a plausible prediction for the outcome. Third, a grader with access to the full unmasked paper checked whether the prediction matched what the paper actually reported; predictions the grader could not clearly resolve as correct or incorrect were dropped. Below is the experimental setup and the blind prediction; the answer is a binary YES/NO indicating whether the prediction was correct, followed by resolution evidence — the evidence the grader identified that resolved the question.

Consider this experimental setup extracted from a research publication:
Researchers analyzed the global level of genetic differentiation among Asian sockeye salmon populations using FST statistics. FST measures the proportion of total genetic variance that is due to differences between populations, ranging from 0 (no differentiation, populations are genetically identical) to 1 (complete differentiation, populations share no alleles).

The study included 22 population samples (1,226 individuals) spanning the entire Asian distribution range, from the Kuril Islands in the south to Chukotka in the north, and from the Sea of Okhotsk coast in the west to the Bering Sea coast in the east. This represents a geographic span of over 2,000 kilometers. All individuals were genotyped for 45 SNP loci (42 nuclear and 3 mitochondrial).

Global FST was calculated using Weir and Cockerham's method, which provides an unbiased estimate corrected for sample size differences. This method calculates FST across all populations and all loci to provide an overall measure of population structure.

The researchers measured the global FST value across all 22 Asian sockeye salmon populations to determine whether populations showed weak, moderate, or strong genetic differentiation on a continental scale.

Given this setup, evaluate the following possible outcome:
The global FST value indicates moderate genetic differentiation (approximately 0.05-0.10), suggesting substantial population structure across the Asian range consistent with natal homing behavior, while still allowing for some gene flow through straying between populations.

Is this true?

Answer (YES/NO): NO